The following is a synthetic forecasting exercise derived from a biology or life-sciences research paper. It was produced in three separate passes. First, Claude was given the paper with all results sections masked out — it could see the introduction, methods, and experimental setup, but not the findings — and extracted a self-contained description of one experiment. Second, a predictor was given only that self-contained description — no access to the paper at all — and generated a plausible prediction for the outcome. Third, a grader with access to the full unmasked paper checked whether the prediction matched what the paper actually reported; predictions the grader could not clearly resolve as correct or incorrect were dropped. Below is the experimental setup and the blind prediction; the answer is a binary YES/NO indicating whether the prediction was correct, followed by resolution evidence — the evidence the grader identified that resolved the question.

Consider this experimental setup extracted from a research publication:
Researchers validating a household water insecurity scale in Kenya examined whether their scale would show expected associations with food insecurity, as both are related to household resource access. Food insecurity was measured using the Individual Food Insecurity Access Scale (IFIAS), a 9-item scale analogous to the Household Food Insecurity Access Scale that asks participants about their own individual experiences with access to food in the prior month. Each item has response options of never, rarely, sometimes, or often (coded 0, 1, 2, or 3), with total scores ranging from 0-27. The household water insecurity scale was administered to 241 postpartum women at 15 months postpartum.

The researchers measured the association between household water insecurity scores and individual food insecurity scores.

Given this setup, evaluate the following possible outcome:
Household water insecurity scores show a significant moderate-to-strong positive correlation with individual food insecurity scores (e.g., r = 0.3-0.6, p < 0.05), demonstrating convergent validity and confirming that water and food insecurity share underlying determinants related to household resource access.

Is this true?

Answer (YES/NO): NO